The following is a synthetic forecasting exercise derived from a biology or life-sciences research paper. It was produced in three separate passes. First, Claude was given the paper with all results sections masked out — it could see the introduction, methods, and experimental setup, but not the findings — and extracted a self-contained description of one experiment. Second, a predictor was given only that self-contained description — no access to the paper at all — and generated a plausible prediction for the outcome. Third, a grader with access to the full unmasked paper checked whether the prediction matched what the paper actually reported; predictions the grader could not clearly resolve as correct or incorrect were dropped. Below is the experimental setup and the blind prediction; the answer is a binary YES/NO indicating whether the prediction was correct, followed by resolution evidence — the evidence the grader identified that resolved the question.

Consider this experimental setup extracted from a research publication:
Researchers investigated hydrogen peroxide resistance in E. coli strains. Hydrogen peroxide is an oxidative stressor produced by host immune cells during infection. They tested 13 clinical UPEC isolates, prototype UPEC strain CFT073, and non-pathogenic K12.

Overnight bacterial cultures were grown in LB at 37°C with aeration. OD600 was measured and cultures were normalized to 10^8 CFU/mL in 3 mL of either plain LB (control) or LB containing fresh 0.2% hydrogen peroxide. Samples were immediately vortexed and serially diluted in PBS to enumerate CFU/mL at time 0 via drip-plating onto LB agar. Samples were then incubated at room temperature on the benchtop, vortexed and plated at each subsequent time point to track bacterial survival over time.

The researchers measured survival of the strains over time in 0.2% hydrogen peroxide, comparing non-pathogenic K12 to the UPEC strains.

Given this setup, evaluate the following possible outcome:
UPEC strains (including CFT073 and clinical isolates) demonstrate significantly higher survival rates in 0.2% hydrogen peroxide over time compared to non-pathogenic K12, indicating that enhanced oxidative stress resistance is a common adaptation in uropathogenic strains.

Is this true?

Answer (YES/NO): NO